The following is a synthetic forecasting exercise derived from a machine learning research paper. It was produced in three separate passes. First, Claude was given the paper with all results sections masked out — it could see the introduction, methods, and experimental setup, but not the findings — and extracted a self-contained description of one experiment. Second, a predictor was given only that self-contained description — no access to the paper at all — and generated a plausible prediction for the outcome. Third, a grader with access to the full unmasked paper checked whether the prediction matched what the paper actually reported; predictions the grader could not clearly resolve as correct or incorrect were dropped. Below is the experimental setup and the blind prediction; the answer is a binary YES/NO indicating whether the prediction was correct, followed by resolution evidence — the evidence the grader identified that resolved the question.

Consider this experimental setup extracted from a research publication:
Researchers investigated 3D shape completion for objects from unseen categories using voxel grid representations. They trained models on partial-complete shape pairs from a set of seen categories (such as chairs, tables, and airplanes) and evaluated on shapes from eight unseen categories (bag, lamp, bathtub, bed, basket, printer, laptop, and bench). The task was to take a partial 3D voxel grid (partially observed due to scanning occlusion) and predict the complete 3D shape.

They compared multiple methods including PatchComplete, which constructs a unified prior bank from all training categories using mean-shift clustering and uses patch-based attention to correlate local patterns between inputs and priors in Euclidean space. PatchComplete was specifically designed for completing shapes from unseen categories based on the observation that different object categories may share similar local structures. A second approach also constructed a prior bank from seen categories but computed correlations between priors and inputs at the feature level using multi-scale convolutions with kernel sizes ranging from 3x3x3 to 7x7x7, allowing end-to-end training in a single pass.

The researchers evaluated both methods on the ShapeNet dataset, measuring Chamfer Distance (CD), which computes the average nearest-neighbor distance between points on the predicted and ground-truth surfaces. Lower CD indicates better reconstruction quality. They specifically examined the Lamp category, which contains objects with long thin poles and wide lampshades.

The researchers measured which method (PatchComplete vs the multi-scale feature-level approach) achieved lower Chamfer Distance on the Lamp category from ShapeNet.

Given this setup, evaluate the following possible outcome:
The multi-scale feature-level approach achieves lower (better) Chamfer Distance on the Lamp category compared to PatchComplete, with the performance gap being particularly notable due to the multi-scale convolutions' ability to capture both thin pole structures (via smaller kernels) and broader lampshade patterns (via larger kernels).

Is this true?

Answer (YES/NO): NO